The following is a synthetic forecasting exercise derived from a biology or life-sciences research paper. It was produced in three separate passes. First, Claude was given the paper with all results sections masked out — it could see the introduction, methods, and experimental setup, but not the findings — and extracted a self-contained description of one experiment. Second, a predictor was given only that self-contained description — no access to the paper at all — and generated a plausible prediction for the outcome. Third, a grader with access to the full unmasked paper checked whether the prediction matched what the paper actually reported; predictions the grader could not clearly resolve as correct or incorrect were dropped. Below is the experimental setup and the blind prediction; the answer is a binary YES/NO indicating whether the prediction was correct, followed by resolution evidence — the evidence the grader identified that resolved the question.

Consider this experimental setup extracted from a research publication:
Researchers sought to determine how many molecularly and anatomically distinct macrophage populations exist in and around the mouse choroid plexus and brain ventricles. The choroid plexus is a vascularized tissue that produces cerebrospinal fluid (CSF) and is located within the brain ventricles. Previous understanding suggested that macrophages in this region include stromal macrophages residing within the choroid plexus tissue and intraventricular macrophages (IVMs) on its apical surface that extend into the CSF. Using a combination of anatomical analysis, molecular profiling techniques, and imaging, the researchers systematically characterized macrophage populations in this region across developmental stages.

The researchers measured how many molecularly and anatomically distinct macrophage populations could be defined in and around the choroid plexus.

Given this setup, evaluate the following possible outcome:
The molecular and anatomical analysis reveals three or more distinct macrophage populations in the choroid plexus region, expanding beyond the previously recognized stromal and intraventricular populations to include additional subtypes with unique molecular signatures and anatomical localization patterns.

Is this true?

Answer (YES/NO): YES